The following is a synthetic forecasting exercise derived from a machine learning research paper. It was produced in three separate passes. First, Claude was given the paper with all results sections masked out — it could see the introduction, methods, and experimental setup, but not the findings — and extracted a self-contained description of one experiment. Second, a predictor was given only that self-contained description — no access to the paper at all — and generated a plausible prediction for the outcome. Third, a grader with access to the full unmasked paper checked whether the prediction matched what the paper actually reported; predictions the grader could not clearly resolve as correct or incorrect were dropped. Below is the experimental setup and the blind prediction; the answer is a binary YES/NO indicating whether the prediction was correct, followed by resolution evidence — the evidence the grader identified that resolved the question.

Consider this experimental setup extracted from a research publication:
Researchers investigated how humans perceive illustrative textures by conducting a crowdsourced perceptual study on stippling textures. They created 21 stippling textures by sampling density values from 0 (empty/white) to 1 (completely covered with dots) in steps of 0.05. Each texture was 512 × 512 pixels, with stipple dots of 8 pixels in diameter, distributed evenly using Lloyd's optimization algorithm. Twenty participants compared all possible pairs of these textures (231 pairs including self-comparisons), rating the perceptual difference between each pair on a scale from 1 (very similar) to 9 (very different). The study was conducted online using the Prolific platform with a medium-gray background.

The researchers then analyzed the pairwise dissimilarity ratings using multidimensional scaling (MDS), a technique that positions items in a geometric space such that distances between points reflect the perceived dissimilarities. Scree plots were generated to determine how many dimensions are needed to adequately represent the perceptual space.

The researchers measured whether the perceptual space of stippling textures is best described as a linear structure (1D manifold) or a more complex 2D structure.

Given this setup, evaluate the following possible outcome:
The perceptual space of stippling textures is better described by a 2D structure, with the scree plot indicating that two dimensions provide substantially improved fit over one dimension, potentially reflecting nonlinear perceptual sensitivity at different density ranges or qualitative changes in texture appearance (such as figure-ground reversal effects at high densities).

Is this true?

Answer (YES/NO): NO